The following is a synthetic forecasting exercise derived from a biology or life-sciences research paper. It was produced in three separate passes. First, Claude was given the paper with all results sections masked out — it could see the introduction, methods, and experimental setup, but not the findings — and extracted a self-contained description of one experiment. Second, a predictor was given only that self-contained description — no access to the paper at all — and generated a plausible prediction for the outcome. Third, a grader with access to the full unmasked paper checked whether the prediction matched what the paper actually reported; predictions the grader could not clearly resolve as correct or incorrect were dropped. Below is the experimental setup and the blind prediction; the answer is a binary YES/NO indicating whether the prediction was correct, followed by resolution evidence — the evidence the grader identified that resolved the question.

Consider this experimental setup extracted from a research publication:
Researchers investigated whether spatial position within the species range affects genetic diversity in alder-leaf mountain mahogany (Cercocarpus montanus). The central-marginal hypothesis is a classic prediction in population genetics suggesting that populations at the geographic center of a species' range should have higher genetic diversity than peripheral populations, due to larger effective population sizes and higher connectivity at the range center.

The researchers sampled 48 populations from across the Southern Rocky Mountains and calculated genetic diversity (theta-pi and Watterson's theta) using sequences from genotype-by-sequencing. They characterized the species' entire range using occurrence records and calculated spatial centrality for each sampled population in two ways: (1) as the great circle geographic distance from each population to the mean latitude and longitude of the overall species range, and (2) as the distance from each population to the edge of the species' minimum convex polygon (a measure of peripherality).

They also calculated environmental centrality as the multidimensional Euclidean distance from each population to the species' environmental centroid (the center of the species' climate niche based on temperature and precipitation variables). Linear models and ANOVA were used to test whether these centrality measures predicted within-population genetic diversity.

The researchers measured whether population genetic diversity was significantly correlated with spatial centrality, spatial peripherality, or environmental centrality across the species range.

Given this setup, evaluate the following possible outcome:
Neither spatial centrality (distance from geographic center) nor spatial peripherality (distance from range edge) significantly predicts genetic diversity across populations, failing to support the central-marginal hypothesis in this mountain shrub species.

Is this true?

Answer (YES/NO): YES